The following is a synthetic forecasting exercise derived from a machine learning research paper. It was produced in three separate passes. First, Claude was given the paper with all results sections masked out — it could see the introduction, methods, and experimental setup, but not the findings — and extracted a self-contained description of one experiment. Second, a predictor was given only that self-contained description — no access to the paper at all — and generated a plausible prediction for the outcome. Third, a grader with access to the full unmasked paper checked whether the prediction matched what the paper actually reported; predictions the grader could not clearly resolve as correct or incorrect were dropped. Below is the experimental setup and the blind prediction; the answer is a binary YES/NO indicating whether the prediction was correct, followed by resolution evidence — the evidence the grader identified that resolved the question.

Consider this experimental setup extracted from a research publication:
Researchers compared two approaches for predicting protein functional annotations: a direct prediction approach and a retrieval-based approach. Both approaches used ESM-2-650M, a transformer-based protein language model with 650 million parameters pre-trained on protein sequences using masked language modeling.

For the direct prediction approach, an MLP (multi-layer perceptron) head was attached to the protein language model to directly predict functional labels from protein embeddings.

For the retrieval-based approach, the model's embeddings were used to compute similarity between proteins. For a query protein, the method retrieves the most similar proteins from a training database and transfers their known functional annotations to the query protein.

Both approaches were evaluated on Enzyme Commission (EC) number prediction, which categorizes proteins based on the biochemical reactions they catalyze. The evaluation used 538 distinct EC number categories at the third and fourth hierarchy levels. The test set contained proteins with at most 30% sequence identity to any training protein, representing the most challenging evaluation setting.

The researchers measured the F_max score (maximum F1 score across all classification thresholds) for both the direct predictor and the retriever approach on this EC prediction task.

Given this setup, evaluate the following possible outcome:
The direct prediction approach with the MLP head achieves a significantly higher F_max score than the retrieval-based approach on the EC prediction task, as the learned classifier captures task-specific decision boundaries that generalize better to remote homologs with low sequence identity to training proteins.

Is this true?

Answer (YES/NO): YES